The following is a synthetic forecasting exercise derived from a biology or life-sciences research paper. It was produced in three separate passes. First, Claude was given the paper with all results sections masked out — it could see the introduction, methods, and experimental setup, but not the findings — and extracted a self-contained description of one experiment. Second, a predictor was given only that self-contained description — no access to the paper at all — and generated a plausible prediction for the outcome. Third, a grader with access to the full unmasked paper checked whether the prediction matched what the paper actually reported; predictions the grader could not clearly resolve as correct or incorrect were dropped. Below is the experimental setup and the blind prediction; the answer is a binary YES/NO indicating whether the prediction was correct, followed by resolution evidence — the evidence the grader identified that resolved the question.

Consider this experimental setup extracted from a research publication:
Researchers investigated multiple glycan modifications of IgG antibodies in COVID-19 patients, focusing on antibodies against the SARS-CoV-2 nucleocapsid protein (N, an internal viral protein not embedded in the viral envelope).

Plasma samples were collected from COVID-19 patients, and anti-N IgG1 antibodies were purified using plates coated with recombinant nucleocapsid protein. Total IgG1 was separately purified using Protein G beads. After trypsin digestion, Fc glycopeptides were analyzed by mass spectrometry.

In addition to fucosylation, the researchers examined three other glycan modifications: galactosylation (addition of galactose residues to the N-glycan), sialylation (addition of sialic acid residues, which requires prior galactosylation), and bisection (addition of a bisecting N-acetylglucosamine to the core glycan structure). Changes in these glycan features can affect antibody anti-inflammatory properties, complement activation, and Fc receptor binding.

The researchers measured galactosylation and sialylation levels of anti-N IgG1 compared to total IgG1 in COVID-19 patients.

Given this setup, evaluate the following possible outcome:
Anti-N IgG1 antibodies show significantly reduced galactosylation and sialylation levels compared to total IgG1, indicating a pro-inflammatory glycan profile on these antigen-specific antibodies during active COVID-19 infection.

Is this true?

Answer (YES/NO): NO